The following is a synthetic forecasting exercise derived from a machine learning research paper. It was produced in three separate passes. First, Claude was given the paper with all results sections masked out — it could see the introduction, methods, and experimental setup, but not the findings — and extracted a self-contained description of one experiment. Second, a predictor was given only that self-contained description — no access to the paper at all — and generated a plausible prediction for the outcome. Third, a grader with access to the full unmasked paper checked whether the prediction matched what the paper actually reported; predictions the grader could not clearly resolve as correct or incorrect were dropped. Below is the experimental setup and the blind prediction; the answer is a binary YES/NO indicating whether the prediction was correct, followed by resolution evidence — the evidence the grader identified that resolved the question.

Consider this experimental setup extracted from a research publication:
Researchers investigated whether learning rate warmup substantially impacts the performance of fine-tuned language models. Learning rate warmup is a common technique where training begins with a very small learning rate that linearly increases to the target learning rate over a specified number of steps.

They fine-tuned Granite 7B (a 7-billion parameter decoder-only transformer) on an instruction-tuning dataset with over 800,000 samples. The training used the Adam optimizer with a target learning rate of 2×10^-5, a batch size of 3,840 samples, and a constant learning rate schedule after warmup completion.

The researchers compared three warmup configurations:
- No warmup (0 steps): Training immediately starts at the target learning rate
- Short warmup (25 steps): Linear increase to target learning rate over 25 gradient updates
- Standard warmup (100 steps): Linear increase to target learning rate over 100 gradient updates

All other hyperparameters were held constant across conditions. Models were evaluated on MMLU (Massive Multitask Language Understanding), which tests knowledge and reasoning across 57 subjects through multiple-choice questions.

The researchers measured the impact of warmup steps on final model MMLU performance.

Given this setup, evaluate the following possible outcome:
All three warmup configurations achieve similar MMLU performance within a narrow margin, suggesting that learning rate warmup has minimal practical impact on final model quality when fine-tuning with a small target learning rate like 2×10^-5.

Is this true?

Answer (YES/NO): NO